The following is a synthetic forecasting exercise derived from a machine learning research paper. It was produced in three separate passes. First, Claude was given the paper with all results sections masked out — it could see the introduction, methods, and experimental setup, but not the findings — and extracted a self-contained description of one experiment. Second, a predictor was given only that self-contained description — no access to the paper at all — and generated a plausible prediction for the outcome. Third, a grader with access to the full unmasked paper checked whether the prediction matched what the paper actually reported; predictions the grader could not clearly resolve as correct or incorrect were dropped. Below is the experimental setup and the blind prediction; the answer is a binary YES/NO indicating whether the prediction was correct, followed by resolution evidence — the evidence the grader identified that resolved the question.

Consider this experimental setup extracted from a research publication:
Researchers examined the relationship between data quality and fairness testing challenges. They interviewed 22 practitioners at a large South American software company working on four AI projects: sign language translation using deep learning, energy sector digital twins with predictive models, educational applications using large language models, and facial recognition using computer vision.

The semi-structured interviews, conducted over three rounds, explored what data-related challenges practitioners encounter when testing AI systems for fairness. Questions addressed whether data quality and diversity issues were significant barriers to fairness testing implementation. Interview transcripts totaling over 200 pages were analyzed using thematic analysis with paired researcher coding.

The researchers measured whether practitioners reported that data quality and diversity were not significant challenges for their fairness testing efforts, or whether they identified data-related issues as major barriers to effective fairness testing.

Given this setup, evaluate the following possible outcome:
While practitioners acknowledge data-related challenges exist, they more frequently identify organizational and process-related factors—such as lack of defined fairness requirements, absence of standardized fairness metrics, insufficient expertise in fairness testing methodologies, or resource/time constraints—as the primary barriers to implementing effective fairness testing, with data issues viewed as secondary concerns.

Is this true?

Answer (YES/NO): NO